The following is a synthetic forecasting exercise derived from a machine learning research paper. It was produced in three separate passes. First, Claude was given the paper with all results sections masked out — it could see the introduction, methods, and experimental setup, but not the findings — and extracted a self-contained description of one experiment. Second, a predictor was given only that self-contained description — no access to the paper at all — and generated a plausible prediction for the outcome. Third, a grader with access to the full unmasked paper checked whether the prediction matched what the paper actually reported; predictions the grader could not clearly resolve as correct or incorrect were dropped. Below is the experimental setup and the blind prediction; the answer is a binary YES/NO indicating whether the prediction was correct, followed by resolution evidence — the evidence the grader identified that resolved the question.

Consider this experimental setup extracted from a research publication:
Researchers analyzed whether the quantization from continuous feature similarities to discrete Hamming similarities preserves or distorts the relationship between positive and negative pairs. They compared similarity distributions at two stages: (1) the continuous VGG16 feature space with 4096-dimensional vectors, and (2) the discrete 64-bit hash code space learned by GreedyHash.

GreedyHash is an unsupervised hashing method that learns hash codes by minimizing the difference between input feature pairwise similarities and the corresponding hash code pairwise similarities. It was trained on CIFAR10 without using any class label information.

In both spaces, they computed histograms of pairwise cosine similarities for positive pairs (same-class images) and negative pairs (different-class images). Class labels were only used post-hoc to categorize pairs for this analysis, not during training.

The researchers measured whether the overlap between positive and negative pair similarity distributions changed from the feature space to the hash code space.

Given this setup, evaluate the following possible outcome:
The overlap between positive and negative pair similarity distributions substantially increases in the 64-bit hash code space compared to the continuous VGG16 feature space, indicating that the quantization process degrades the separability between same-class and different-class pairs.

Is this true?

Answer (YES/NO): YES